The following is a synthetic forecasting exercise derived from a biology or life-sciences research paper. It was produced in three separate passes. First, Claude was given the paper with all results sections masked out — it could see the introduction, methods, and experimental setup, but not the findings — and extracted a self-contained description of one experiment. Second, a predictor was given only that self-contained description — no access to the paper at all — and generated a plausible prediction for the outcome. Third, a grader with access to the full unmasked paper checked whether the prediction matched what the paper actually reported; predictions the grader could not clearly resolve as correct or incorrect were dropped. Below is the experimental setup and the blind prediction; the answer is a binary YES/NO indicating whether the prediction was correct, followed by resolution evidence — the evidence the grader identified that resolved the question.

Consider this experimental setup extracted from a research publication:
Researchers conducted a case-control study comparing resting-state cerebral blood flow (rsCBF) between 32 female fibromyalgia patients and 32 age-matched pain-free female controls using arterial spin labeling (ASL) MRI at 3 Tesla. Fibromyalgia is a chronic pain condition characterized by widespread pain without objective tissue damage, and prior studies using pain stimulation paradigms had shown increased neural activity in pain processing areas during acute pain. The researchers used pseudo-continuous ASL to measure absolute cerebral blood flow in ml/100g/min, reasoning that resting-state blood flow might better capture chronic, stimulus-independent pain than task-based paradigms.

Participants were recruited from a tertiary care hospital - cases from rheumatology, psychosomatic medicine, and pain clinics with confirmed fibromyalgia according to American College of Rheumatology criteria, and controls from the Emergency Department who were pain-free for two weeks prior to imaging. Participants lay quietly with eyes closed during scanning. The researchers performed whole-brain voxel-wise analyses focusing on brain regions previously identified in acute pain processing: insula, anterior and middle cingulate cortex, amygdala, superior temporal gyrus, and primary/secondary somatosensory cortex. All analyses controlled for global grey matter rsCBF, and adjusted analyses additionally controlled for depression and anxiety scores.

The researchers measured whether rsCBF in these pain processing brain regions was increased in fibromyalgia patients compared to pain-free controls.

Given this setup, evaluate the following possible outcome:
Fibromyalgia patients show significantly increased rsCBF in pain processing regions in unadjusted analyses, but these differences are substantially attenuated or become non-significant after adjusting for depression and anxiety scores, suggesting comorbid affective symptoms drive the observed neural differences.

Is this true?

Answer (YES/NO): NO